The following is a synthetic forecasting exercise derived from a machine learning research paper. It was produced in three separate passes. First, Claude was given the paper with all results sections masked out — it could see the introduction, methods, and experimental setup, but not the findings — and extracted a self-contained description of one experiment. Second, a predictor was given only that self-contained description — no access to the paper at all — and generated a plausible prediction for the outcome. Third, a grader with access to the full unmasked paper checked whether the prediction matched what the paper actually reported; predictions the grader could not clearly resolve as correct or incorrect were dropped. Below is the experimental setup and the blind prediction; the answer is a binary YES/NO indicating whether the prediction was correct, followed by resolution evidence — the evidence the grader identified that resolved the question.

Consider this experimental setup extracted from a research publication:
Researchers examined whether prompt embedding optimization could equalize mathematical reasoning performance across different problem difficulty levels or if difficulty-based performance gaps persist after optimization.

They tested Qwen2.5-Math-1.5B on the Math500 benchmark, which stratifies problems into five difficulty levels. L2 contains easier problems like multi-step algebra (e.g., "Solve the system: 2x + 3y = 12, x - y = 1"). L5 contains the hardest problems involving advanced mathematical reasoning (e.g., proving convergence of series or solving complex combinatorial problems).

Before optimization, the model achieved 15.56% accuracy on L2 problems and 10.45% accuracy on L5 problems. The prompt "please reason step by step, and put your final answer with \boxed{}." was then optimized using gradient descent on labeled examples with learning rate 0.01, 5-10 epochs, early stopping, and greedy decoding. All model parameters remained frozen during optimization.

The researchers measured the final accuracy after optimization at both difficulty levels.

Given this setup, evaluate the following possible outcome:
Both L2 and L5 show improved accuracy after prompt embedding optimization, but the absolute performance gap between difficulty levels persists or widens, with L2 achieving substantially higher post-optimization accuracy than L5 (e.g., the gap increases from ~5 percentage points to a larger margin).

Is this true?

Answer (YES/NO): YES